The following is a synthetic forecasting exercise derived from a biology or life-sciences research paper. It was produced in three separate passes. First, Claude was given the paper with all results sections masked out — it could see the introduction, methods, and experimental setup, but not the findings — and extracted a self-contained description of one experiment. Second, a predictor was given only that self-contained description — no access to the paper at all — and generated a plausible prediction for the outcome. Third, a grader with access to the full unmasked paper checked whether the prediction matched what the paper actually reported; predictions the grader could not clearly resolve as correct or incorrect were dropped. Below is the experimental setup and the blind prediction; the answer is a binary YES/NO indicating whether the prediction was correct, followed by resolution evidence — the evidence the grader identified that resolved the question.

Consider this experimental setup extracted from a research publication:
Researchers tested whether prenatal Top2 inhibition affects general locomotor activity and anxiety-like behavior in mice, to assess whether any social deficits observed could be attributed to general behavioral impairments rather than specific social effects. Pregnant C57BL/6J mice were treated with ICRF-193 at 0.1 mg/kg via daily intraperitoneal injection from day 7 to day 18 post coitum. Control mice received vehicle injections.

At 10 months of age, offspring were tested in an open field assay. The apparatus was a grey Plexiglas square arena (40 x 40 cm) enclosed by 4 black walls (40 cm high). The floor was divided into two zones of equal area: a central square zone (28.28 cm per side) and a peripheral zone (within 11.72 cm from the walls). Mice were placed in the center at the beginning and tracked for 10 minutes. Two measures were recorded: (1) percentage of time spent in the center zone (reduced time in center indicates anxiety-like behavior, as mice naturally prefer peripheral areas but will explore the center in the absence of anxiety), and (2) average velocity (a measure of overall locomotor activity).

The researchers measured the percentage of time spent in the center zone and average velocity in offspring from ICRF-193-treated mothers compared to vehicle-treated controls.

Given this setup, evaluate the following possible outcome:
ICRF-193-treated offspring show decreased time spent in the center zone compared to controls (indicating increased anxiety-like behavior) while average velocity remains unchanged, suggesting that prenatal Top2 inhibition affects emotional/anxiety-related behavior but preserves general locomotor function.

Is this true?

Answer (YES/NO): NO